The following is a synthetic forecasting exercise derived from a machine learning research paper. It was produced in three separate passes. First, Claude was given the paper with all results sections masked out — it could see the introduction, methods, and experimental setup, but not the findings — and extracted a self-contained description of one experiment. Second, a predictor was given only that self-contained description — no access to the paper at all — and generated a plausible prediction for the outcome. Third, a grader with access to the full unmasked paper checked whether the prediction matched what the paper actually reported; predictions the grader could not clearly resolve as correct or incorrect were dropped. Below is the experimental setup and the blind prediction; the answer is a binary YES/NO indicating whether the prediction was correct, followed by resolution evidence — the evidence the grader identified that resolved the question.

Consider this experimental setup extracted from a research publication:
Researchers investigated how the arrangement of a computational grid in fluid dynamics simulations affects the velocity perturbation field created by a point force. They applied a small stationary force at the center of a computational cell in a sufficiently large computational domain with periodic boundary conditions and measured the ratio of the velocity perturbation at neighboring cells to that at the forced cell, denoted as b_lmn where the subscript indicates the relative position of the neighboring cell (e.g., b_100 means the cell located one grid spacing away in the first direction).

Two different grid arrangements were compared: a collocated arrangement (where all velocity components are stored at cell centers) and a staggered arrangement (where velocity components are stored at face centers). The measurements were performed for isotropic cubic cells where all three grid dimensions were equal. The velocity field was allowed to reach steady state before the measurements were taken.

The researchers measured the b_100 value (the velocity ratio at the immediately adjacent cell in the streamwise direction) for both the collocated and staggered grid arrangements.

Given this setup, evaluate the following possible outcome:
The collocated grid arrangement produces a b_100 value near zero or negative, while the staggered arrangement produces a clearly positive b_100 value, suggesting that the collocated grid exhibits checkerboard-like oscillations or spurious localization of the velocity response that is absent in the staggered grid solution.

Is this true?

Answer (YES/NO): NO